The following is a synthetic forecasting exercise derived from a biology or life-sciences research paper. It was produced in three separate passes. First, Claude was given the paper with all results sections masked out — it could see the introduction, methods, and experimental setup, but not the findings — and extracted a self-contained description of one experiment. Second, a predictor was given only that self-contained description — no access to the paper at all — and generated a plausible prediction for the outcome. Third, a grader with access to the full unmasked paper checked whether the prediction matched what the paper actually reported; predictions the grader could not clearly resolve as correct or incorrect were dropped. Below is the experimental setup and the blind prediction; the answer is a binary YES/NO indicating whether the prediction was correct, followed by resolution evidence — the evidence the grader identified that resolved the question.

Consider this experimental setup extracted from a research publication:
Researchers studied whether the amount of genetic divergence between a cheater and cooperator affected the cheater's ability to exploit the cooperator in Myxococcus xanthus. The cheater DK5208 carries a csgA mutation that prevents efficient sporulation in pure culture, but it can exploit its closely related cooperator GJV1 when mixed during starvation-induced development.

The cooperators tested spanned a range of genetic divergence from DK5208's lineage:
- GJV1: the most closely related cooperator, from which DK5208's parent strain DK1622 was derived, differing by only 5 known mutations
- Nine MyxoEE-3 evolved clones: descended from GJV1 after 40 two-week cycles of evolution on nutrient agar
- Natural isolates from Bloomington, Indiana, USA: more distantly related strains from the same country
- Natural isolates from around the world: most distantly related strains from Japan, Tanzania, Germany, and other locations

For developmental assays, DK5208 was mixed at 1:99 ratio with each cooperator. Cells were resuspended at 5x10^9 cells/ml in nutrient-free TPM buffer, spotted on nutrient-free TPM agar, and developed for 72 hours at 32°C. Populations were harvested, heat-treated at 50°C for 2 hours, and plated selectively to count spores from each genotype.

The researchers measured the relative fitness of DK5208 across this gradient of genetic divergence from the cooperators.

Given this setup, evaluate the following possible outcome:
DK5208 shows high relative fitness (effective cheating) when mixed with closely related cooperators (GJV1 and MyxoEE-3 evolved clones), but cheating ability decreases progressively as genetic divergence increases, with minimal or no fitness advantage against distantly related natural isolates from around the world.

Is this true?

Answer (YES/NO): NO